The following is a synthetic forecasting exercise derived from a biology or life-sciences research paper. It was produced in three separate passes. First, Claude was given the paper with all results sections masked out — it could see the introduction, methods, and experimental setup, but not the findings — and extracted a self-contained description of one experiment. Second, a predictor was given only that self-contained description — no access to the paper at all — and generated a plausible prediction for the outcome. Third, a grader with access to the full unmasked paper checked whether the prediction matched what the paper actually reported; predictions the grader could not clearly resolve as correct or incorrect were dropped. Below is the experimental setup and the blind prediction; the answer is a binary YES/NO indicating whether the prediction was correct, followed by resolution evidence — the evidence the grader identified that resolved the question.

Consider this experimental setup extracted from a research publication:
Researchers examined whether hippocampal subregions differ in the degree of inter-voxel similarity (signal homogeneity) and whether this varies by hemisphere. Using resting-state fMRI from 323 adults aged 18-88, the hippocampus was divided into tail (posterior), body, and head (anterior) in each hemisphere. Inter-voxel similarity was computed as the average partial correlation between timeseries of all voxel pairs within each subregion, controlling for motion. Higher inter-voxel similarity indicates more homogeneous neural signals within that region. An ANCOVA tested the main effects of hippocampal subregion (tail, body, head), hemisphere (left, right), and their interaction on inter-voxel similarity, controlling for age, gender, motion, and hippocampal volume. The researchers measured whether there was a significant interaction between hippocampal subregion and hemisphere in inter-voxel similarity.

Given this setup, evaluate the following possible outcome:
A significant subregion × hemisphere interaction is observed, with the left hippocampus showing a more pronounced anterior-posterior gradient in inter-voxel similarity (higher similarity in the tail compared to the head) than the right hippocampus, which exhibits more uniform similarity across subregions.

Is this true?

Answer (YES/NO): NO